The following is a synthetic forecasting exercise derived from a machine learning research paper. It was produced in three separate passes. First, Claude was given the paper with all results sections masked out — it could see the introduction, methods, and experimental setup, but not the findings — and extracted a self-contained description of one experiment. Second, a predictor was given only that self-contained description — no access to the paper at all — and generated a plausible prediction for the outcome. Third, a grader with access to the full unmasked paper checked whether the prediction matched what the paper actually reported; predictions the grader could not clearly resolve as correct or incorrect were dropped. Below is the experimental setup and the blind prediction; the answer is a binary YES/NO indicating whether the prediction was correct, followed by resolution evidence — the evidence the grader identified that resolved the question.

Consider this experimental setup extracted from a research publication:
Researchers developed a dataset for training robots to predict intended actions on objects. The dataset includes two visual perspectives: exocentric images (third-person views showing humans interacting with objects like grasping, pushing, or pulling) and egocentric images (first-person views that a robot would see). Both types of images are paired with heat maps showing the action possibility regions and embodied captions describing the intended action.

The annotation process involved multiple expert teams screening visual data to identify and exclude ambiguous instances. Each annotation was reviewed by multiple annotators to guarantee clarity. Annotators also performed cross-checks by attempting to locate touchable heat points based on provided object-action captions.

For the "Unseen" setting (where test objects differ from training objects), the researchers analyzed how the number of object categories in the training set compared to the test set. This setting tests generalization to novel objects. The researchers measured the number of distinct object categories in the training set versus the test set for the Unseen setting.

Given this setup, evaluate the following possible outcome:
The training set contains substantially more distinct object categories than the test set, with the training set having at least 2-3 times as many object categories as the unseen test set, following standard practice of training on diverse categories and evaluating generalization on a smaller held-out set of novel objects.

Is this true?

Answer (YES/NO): YES